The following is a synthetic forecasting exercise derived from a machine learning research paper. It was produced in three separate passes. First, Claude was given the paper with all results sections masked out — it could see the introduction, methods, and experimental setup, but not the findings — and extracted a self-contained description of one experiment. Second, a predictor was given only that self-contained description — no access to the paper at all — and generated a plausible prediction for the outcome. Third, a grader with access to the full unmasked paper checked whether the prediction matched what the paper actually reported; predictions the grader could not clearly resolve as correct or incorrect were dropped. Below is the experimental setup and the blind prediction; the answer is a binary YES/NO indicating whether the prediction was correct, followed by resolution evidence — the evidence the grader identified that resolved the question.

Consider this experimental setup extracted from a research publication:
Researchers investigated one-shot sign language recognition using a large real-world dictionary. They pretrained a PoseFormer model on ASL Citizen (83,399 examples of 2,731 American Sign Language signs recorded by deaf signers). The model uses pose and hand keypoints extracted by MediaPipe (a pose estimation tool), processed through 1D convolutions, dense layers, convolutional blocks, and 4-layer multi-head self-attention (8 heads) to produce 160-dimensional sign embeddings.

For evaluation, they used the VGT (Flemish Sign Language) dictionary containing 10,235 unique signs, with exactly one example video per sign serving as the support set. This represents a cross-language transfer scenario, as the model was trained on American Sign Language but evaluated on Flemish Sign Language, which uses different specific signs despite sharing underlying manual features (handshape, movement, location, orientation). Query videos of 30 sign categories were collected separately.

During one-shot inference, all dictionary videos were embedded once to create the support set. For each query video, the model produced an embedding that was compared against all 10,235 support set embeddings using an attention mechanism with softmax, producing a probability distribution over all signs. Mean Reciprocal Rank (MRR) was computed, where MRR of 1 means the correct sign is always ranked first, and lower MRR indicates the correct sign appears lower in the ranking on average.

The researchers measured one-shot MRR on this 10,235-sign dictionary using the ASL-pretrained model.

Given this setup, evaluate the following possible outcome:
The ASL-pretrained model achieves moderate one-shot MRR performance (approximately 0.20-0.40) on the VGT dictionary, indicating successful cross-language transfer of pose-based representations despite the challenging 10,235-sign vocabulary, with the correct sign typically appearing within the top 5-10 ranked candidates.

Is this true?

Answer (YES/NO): NO